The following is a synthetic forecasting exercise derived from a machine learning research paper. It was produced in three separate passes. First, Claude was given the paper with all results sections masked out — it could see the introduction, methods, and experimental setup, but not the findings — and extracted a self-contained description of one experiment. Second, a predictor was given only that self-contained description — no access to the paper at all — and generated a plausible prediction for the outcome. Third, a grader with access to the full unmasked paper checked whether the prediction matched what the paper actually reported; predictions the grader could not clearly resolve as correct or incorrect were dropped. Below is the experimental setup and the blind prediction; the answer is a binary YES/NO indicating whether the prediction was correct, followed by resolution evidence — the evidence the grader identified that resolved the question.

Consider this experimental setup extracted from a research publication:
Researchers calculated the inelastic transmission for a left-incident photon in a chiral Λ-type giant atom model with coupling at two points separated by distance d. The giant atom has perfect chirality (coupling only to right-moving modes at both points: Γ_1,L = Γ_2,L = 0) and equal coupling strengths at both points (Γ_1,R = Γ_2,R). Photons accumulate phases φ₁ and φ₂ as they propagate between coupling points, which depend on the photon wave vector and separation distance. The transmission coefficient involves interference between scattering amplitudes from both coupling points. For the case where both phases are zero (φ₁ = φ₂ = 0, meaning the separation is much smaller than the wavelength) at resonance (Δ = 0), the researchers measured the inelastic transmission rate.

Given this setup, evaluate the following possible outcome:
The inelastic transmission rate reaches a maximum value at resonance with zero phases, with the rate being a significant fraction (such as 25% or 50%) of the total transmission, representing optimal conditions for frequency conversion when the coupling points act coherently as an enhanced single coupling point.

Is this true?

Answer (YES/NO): NO